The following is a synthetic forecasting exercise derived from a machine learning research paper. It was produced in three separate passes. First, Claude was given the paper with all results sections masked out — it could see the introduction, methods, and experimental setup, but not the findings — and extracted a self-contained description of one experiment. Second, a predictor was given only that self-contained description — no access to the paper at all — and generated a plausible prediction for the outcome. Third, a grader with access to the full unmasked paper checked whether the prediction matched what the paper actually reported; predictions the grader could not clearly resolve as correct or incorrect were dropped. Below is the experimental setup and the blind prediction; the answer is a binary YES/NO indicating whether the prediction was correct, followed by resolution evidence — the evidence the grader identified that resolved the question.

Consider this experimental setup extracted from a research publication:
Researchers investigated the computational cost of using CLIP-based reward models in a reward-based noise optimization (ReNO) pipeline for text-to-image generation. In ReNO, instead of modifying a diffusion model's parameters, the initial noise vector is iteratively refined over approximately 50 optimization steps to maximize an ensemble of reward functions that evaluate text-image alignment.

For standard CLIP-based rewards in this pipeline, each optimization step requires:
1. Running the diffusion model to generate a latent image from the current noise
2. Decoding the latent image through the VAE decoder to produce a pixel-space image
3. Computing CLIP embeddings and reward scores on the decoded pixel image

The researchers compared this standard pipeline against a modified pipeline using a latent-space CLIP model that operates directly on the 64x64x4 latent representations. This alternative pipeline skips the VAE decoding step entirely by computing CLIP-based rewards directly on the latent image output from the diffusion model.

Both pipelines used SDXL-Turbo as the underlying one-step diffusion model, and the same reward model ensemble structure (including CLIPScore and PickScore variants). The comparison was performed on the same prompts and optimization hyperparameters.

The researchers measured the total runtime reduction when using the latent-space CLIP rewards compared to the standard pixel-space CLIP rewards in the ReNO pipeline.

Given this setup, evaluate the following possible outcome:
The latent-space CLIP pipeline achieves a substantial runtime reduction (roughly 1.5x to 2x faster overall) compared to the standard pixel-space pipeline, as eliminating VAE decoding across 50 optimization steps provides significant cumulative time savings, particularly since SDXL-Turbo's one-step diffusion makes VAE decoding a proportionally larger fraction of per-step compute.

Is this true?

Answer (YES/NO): NO